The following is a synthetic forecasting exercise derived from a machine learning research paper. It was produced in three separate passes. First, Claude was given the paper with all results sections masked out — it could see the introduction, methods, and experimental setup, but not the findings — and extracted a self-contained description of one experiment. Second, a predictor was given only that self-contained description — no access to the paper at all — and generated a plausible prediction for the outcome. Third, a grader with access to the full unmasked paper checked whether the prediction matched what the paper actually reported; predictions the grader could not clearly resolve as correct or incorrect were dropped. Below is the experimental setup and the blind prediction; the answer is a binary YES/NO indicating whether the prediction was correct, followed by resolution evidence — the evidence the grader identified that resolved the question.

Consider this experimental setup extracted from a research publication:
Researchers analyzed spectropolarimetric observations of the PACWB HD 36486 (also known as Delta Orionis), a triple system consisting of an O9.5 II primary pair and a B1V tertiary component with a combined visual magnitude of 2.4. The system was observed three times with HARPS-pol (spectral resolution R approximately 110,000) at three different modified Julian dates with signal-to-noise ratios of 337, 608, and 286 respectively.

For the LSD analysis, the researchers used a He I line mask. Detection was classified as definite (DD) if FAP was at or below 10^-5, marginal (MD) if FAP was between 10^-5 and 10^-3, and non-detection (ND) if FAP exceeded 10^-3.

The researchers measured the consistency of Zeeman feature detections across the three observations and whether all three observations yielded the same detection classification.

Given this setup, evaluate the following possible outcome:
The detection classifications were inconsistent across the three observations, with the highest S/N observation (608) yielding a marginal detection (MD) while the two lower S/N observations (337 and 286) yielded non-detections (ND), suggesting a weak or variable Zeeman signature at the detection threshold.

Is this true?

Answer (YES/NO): YES